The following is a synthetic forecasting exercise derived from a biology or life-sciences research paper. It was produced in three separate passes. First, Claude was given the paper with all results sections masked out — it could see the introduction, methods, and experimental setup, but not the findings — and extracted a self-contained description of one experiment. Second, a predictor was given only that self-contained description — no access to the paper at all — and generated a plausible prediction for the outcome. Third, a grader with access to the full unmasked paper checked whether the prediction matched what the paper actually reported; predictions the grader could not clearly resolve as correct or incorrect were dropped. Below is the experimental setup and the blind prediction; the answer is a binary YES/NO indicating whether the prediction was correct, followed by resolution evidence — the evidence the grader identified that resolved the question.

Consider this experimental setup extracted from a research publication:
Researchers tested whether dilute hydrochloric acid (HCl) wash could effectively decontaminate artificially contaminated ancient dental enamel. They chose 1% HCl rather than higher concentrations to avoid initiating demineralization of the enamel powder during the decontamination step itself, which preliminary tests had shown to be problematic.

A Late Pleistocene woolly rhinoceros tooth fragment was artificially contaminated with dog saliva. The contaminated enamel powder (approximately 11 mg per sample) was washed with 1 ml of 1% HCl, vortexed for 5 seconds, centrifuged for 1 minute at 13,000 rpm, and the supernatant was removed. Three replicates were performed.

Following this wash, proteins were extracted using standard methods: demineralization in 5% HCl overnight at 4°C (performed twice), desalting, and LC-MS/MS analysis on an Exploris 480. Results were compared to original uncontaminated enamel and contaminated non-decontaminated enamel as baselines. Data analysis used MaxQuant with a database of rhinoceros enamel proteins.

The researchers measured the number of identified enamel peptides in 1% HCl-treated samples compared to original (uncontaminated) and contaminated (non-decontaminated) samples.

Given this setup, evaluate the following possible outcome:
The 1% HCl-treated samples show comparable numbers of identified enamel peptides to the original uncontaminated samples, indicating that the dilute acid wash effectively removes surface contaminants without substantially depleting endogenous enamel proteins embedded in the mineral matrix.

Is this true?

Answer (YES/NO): NO